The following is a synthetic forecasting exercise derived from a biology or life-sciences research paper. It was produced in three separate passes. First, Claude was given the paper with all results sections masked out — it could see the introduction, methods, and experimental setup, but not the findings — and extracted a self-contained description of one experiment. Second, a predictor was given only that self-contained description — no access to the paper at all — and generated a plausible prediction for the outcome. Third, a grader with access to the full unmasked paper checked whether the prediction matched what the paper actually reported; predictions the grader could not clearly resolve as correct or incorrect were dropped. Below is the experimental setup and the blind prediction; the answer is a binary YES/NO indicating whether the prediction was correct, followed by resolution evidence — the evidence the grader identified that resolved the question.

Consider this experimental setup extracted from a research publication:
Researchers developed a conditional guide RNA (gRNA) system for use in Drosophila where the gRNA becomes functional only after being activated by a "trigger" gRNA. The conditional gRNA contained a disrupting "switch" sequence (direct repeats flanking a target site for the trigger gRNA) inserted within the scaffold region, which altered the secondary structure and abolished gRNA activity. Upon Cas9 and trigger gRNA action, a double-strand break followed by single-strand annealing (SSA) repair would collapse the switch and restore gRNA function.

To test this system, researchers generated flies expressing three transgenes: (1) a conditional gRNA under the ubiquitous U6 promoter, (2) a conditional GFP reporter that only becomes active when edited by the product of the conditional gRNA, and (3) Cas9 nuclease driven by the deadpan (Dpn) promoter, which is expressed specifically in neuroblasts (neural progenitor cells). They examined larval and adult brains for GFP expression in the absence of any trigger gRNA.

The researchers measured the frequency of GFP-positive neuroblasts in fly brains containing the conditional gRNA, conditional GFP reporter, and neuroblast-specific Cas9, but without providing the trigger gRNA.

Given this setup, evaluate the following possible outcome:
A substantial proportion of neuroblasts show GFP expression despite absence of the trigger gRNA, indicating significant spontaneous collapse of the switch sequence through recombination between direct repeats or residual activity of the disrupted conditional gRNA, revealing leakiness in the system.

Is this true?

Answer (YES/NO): NO